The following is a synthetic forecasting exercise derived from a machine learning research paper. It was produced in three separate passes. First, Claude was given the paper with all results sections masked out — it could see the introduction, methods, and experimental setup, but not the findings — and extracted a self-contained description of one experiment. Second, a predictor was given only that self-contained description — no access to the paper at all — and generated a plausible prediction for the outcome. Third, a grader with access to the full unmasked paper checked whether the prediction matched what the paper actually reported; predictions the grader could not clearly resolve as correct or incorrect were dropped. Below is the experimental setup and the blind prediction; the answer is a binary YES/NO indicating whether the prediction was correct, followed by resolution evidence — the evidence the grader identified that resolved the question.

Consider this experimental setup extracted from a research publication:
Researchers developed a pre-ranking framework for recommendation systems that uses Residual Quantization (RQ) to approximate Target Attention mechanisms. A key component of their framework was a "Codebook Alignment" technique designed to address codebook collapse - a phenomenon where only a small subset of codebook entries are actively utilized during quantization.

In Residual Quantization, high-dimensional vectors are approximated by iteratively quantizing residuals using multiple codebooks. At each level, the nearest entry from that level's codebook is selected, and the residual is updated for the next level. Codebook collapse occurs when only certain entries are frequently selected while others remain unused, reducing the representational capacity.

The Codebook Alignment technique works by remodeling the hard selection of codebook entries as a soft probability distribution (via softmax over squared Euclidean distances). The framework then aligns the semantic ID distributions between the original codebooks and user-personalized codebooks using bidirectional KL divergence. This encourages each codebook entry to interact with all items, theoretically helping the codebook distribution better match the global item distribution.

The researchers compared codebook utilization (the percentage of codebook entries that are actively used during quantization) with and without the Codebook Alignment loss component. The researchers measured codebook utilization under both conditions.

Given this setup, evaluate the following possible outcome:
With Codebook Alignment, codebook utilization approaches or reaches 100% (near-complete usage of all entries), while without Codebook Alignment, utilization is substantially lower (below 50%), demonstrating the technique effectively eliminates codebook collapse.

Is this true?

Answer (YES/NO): NO